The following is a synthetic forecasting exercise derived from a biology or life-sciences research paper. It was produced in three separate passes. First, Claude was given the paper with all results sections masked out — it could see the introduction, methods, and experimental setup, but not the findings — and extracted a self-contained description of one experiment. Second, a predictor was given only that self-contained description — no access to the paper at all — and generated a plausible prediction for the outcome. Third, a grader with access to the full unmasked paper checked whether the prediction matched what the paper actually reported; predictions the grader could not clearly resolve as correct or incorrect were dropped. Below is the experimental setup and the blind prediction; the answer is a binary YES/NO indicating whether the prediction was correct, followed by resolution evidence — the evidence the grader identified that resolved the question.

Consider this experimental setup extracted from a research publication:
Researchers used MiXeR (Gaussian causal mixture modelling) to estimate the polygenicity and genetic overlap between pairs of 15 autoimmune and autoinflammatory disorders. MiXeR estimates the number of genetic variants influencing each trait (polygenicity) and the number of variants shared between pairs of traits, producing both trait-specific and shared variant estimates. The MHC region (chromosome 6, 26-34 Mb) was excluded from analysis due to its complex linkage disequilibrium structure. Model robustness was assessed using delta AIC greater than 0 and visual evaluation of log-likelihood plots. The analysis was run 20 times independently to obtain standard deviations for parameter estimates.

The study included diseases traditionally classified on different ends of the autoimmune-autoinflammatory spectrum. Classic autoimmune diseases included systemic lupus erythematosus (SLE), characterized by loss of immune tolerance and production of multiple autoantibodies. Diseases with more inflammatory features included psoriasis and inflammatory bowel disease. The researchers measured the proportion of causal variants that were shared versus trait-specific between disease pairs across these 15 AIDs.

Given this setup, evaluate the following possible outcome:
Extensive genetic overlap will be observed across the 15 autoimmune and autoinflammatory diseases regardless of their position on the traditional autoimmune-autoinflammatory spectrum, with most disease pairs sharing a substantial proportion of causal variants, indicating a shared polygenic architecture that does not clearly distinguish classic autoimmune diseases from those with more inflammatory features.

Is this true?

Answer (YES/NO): NO